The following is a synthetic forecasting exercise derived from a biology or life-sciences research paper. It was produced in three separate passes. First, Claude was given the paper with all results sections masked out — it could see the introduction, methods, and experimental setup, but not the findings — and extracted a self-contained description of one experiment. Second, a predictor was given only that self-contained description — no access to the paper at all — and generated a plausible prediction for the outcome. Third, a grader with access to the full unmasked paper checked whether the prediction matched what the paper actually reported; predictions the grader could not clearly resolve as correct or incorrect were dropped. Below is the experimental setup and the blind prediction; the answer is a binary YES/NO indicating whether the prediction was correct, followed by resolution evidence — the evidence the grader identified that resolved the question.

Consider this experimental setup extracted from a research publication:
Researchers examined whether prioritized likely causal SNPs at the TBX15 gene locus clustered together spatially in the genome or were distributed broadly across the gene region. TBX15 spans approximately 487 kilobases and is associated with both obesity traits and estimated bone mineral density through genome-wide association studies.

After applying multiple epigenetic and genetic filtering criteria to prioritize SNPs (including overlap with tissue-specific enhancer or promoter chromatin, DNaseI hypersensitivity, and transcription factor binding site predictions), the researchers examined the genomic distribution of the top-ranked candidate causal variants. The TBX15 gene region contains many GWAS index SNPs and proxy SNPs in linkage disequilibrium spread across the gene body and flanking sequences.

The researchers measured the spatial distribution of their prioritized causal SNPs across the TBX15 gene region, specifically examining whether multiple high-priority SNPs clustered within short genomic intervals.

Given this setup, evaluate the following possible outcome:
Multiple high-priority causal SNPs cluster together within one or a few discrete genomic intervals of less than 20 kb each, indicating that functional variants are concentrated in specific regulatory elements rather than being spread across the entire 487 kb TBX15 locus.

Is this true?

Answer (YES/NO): YES